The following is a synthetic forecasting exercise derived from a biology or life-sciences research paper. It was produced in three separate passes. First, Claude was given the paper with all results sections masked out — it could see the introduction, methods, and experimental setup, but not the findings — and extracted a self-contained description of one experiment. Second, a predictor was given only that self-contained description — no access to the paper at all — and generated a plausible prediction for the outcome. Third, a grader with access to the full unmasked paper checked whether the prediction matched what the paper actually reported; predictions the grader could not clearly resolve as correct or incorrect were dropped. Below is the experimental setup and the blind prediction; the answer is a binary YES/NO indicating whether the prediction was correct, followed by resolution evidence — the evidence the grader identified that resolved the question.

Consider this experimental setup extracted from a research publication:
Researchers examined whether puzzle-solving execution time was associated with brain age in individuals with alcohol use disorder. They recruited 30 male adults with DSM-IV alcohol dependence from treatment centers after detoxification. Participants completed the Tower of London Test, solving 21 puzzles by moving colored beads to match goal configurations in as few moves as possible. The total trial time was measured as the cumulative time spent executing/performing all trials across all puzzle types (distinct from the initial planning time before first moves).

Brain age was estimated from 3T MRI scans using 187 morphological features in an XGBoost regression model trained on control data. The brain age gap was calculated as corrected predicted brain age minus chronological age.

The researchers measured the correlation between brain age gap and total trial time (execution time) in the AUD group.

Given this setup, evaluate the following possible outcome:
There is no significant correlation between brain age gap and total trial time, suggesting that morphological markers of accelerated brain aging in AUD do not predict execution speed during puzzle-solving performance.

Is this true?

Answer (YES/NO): YES